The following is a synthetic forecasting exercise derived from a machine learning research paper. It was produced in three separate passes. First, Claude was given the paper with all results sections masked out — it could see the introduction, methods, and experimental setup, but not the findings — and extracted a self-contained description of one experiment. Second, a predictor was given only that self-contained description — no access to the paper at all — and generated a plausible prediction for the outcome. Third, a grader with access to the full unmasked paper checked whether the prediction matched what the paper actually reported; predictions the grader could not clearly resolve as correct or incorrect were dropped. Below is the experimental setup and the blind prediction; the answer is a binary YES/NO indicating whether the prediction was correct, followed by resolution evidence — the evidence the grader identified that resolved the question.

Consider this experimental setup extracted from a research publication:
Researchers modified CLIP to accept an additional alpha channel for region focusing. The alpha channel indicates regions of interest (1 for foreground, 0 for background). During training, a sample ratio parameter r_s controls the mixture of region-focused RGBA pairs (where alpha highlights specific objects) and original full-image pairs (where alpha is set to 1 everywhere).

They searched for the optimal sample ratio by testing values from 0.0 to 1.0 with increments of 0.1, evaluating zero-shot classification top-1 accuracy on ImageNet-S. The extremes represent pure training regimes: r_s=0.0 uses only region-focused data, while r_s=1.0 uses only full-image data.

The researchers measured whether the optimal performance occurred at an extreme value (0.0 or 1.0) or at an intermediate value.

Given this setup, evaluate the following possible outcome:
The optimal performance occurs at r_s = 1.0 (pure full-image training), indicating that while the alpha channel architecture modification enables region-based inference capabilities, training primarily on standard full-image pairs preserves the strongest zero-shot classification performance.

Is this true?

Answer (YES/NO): NO